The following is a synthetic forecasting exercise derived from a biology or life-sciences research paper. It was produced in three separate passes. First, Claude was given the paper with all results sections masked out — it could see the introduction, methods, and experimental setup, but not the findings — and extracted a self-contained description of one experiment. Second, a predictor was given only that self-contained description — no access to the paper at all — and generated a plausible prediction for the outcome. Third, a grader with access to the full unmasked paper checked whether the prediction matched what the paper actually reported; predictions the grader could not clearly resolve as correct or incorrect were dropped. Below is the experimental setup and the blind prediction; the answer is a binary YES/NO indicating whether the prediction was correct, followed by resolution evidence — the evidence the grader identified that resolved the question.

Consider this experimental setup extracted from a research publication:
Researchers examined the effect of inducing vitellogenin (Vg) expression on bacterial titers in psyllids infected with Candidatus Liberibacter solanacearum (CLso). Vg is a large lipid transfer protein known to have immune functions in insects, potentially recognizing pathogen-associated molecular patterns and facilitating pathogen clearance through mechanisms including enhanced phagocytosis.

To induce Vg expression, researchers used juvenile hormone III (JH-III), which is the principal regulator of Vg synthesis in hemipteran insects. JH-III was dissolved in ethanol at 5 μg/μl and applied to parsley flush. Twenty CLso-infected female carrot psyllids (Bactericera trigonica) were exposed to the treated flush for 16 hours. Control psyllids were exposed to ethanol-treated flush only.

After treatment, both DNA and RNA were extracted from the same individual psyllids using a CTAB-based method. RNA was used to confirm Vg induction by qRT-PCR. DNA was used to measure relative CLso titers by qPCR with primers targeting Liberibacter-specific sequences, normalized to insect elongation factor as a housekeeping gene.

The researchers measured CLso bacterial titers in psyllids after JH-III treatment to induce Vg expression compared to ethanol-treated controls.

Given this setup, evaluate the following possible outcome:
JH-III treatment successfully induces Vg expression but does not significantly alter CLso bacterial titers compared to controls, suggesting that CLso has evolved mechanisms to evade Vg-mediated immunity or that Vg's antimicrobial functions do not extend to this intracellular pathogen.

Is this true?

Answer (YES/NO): NO